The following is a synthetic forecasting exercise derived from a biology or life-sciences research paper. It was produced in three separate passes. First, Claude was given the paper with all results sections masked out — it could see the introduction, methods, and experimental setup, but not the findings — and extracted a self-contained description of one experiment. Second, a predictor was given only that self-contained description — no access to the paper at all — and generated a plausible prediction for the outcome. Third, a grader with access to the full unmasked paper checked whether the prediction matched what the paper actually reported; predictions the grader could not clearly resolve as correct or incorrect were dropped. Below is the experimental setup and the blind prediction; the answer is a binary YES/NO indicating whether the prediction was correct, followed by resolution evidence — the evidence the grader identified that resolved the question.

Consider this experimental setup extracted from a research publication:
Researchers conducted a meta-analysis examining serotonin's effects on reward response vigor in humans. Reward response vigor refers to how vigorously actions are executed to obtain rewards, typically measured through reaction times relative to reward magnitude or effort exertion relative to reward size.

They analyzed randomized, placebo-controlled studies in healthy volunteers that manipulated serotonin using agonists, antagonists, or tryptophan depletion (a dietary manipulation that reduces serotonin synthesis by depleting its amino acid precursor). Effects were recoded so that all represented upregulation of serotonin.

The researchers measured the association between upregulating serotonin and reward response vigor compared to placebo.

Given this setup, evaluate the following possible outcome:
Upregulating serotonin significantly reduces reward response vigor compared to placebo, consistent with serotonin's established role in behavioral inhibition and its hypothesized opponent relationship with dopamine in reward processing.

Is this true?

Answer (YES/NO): NO